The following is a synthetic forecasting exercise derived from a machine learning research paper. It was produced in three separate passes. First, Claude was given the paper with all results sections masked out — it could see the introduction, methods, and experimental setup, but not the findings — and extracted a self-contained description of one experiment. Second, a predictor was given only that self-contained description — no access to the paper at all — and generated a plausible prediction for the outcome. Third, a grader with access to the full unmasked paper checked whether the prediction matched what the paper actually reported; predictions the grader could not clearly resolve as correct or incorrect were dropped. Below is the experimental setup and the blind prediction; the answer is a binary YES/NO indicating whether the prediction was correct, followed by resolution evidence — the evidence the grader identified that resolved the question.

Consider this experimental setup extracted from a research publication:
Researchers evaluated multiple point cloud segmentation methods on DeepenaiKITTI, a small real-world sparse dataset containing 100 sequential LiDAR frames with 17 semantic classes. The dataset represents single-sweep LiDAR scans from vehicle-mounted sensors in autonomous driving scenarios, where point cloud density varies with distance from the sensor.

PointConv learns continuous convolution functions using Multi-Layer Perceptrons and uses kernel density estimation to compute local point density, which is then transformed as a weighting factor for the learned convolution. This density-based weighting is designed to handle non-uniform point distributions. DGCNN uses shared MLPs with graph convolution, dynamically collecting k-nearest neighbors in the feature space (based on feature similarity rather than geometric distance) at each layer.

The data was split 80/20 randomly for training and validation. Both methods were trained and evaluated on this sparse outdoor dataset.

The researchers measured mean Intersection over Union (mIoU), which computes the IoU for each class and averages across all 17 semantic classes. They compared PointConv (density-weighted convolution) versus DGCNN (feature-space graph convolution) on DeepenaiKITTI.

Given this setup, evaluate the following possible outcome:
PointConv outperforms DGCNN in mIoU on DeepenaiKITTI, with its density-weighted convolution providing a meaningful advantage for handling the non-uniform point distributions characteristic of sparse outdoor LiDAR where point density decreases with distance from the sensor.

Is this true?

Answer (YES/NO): YES